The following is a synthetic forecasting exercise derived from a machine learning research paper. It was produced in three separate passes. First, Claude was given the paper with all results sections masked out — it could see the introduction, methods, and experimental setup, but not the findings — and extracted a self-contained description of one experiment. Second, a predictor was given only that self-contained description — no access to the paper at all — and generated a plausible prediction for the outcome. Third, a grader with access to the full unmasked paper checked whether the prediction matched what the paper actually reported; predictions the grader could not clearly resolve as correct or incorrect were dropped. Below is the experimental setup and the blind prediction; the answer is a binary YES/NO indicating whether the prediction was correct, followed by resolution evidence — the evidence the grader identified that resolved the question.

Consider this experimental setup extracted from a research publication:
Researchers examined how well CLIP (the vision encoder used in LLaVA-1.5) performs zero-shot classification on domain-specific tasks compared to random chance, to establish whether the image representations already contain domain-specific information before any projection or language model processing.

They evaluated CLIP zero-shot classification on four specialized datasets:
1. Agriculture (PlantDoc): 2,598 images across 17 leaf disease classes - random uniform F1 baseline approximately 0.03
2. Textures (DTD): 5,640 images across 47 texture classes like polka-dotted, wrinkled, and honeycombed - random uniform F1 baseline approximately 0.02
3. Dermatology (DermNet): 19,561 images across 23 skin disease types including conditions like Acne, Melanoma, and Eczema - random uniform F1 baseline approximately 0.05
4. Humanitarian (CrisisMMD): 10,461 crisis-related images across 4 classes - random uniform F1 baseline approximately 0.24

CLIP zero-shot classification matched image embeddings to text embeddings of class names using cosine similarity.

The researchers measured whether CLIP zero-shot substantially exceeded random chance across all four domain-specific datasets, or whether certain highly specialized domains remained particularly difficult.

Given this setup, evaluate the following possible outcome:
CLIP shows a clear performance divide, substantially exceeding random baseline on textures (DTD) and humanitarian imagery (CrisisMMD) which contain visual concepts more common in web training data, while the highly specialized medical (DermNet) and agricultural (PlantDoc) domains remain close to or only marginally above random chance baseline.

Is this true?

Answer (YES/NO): NO